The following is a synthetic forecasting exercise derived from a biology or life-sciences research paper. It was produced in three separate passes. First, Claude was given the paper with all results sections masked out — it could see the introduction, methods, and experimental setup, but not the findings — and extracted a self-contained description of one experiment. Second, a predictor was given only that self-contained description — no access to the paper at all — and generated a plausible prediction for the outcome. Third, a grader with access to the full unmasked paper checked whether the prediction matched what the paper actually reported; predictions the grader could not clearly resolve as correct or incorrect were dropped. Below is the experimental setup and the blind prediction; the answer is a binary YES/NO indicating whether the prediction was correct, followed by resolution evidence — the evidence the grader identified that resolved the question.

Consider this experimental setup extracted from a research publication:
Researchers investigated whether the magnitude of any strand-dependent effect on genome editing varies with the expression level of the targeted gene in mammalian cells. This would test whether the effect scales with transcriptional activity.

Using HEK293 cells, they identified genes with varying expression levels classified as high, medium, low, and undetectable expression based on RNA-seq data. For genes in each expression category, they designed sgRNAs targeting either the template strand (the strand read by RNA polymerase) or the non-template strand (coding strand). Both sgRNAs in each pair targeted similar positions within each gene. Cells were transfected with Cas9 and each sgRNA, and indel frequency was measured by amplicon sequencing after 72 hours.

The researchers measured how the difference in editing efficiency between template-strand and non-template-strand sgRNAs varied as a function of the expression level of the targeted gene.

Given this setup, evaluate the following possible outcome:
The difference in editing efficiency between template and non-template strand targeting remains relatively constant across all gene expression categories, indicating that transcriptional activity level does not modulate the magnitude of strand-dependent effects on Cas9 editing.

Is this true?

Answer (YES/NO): NO